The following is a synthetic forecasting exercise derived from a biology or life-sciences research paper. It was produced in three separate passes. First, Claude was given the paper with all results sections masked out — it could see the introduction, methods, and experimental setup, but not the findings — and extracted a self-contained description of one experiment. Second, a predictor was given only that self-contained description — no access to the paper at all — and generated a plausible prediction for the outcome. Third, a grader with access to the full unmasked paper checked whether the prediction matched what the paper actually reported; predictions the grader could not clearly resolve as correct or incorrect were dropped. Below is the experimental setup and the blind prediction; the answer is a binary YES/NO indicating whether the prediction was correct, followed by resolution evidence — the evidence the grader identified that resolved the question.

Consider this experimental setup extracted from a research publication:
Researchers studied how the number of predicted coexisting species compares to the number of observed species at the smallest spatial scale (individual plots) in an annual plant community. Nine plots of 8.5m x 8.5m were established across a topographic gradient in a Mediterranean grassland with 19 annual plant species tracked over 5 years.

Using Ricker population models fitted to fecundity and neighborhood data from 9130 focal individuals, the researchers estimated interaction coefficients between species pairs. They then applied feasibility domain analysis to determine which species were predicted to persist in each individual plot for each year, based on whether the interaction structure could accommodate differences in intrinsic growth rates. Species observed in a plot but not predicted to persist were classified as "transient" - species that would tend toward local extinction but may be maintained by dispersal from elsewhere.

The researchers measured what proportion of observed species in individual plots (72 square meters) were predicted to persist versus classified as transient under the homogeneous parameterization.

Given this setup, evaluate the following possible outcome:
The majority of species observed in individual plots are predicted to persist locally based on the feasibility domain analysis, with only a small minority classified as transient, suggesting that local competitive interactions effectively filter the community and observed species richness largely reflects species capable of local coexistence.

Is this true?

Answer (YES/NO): YES